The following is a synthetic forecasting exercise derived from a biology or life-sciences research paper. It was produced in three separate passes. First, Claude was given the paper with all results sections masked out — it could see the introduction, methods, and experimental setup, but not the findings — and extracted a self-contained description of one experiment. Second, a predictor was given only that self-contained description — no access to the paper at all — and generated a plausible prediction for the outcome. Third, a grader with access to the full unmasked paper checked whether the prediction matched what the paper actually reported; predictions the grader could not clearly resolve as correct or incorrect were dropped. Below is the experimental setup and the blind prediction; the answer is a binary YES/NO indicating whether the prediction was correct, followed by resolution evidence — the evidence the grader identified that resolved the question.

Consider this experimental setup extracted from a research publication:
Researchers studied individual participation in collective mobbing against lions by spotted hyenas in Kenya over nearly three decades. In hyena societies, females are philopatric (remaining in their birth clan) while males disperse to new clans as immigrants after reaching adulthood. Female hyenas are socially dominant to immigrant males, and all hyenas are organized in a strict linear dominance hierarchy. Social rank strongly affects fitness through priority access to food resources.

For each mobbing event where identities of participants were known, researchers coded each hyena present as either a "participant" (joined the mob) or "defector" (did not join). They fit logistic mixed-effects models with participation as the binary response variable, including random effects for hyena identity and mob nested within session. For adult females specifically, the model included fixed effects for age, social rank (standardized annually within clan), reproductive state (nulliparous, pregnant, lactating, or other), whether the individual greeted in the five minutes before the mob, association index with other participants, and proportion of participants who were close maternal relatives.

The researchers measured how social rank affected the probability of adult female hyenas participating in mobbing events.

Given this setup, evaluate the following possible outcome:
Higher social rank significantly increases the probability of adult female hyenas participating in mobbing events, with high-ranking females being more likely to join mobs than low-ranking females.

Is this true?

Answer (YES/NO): NO